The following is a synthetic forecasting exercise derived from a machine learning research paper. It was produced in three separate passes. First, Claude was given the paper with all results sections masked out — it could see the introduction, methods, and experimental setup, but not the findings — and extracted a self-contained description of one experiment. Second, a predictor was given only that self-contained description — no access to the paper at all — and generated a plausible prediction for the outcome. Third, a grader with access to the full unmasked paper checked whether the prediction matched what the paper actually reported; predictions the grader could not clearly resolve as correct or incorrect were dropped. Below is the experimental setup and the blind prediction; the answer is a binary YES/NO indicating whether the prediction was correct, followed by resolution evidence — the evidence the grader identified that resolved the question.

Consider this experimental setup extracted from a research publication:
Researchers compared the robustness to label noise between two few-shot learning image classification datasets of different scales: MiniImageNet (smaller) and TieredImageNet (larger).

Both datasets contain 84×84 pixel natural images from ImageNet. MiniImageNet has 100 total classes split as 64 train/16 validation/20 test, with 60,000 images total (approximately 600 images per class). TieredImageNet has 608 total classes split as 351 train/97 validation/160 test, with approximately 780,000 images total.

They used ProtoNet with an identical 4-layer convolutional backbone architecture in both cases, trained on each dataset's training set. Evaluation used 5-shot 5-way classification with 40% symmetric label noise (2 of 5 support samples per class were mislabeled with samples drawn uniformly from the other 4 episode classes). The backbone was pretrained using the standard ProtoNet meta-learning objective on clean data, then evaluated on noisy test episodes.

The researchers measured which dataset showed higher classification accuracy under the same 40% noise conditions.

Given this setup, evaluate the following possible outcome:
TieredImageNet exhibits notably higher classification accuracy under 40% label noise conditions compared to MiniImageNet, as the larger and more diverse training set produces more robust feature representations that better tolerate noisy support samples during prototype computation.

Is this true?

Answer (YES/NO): YES